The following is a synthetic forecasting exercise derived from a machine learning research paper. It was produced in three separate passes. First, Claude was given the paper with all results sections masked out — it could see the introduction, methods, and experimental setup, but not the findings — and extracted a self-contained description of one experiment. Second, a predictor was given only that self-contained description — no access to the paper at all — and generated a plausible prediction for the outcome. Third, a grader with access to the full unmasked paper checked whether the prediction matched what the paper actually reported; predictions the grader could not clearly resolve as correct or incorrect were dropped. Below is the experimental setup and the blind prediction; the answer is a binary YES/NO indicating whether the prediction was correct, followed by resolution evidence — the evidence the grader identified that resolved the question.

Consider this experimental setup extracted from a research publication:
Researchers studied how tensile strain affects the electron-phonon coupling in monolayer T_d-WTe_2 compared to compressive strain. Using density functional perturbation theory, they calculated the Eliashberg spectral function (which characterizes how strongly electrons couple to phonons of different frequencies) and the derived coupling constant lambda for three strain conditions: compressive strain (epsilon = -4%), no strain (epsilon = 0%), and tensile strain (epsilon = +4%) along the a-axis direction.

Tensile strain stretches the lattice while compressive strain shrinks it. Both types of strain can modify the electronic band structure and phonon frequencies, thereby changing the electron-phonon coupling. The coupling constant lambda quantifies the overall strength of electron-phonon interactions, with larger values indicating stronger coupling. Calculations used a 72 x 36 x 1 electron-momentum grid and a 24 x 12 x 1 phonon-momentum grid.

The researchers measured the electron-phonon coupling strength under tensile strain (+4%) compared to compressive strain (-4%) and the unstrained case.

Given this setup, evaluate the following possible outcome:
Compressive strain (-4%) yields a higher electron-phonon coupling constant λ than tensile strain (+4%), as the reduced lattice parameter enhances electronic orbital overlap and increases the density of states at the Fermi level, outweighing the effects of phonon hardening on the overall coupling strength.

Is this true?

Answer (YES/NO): YES